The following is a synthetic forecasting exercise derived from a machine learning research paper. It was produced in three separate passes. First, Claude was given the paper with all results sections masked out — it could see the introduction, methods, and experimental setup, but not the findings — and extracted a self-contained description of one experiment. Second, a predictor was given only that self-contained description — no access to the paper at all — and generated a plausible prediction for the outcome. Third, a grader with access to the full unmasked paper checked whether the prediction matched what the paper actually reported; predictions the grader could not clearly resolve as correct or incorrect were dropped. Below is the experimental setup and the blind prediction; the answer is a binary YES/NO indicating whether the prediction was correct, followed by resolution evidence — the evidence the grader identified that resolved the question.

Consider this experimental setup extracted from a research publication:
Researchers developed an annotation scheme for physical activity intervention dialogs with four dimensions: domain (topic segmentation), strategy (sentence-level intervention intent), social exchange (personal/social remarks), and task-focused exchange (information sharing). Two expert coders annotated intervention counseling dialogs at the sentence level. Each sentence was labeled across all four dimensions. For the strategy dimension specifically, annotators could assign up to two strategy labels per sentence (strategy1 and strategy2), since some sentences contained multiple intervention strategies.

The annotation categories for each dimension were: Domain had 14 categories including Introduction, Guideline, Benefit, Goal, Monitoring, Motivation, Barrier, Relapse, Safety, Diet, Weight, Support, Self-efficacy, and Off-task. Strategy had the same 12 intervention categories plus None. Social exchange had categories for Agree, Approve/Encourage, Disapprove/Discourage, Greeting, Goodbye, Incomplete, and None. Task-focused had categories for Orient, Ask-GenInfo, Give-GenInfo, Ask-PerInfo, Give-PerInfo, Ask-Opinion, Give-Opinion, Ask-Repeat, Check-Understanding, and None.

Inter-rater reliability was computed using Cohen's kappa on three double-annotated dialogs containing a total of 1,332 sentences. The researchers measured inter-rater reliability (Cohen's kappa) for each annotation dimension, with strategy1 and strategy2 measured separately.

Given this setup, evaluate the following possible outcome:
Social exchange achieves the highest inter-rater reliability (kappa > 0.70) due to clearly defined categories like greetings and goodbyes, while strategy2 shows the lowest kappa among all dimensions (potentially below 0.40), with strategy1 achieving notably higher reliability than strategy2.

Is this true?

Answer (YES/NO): NO